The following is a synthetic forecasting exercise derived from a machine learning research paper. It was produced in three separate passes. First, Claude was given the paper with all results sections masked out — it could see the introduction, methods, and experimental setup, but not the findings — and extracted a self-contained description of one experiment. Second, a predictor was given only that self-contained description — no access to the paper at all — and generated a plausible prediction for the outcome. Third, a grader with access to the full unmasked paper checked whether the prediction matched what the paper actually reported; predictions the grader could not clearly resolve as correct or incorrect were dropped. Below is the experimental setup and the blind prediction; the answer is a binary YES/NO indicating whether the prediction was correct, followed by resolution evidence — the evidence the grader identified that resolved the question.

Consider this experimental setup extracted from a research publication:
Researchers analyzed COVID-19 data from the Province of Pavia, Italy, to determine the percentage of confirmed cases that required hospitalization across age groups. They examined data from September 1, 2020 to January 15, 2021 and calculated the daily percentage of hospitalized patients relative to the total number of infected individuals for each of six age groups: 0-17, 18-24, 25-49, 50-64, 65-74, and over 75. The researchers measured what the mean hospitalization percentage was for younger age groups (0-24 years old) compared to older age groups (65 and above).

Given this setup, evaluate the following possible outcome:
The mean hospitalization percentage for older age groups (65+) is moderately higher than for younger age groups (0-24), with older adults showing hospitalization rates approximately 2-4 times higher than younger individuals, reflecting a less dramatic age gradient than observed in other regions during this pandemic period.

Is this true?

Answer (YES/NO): NO